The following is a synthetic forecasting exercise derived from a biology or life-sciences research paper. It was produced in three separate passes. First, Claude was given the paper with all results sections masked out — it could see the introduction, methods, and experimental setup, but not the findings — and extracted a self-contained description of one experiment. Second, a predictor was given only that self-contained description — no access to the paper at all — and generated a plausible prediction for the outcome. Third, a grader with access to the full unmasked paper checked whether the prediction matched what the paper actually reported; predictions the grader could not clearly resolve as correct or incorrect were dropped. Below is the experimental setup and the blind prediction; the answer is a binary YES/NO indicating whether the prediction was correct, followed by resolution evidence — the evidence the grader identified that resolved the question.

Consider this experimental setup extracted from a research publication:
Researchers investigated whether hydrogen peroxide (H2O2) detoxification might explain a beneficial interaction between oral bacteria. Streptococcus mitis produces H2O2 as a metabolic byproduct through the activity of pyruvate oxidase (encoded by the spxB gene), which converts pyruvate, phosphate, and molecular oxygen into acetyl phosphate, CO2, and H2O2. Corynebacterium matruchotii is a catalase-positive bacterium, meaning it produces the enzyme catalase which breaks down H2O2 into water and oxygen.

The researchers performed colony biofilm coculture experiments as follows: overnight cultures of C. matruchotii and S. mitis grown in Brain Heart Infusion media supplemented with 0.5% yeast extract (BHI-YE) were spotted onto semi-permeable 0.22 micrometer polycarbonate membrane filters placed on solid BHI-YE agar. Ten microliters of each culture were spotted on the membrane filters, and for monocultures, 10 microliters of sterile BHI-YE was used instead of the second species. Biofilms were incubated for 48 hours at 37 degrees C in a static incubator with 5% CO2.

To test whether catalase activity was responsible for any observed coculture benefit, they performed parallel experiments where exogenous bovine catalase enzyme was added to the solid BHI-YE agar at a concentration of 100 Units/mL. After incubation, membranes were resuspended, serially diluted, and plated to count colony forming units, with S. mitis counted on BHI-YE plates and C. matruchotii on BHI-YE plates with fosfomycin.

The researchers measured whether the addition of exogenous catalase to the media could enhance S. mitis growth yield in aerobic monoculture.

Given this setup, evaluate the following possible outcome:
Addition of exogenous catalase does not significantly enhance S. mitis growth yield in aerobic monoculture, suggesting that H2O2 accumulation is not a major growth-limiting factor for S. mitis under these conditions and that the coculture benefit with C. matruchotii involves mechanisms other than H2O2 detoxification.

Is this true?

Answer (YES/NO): NO